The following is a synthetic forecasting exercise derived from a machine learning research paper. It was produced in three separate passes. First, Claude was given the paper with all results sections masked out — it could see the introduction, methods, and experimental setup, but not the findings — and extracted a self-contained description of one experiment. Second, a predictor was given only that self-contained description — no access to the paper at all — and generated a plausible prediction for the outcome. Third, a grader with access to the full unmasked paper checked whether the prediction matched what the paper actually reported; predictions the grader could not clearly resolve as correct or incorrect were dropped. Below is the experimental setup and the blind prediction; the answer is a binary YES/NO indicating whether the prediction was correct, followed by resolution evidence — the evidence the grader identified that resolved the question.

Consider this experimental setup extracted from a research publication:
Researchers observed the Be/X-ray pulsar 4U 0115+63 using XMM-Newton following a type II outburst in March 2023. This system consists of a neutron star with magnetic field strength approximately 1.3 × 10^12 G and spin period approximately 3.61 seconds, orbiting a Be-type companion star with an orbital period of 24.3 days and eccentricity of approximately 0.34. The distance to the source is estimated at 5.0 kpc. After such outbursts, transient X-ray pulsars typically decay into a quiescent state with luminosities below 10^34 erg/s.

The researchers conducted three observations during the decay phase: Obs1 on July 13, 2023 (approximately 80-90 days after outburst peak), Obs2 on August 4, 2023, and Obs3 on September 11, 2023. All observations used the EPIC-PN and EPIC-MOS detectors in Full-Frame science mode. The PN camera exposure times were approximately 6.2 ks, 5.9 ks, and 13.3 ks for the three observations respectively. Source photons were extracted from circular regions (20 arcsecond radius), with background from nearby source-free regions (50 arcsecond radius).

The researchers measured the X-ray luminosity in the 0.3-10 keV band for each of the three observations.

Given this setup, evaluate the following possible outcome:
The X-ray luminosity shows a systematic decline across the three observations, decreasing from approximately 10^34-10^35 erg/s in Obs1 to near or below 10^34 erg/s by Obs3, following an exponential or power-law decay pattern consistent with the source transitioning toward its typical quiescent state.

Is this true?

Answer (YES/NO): NO